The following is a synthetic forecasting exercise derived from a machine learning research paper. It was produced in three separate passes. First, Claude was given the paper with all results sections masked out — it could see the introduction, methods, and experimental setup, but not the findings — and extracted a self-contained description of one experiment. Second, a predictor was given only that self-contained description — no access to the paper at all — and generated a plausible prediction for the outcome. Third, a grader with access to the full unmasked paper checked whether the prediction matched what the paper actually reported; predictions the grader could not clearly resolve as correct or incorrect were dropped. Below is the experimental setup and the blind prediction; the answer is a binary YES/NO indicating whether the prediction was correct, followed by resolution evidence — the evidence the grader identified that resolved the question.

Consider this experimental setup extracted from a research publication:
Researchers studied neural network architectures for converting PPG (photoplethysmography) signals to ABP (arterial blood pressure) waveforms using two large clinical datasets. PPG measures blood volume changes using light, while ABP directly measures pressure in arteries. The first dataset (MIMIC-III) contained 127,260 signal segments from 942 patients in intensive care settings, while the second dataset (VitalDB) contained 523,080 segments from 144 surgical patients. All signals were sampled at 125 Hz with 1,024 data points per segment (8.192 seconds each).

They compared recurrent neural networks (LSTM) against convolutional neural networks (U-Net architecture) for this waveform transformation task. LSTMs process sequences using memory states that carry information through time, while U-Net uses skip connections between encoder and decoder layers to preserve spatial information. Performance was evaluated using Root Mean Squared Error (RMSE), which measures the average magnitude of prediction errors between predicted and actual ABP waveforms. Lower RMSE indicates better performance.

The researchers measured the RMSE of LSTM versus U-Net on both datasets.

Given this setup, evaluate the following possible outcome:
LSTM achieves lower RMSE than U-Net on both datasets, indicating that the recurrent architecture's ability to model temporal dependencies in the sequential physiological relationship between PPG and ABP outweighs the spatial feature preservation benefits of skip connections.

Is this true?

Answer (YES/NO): NO